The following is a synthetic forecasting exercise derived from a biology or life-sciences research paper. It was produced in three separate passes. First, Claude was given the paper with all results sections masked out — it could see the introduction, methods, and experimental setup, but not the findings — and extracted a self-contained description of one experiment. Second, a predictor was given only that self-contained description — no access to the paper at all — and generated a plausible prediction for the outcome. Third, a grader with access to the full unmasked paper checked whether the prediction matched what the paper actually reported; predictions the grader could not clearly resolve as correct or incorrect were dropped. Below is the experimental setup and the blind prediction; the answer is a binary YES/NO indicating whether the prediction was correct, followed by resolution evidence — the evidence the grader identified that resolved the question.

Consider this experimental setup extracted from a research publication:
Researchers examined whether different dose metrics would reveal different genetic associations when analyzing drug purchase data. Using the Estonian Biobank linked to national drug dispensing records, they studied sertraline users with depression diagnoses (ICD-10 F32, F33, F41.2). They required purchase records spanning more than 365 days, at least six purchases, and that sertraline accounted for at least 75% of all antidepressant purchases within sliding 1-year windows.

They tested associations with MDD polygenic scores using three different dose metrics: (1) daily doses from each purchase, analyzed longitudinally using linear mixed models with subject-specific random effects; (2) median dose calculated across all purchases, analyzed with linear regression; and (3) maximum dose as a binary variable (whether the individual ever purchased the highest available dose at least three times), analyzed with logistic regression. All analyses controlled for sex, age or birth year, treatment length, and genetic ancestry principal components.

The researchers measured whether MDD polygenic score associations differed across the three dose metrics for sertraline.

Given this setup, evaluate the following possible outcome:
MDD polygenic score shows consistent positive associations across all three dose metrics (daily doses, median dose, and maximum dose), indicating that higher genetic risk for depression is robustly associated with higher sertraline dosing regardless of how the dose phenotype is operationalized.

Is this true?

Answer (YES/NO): NO